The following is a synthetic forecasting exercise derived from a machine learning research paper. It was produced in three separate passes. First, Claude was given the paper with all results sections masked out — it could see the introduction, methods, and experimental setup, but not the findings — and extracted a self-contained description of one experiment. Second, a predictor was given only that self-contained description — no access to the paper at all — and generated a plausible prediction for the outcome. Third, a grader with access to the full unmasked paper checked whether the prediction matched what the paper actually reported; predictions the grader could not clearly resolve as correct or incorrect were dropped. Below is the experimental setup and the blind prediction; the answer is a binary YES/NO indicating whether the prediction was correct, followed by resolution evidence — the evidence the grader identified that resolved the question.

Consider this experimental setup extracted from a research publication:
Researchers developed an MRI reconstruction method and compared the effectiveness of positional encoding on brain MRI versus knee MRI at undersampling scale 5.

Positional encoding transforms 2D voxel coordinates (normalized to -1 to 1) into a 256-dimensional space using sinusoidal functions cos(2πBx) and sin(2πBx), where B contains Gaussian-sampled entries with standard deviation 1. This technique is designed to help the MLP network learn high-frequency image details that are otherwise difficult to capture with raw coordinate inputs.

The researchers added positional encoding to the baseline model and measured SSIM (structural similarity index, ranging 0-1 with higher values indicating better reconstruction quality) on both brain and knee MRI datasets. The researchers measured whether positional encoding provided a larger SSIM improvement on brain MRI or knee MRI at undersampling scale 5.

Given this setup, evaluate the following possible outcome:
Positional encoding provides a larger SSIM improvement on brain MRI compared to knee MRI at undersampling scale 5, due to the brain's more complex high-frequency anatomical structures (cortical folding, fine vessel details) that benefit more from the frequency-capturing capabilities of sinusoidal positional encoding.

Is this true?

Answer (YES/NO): NO